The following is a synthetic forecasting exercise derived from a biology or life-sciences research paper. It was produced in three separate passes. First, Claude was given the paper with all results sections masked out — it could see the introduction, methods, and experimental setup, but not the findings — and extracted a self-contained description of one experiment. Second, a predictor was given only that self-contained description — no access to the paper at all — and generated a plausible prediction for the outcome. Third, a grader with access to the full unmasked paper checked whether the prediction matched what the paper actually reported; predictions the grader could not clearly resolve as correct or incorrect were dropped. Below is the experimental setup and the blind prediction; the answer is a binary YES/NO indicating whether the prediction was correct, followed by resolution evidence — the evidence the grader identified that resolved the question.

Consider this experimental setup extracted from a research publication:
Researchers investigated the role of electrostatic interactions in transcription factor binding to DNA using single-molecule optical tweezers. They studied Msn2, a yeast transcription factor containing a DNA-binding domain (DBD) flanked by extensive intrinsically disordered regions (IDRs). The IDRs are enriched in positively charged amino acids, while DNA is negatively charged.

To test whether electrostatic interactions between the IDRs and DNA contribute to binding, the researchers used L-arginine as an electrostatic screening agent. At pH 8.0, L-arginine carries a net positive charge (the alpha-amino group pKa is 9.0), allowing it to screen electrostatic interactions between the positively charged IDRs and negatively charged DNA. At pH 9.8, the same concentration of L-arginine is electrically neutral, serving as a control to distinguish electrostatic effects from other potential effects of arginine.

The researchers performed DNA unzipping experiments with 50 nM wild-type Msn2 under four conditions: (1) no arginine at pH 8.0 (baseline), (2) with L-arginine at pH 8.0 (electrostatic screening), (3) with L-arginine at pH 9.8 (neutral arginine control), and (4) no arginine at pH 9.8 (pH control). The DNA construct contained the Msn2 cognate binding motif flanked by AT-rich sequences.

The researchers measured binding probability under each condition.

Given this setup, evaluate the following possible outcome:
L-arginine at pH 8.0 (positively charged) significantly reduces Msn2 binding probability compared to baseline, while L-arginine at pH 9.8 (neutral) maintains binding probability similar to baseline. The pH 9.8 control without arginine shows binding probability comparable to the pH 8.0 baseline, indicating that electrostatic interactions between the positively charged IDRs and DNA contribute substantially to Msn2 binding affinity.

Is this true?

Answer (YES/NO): NO